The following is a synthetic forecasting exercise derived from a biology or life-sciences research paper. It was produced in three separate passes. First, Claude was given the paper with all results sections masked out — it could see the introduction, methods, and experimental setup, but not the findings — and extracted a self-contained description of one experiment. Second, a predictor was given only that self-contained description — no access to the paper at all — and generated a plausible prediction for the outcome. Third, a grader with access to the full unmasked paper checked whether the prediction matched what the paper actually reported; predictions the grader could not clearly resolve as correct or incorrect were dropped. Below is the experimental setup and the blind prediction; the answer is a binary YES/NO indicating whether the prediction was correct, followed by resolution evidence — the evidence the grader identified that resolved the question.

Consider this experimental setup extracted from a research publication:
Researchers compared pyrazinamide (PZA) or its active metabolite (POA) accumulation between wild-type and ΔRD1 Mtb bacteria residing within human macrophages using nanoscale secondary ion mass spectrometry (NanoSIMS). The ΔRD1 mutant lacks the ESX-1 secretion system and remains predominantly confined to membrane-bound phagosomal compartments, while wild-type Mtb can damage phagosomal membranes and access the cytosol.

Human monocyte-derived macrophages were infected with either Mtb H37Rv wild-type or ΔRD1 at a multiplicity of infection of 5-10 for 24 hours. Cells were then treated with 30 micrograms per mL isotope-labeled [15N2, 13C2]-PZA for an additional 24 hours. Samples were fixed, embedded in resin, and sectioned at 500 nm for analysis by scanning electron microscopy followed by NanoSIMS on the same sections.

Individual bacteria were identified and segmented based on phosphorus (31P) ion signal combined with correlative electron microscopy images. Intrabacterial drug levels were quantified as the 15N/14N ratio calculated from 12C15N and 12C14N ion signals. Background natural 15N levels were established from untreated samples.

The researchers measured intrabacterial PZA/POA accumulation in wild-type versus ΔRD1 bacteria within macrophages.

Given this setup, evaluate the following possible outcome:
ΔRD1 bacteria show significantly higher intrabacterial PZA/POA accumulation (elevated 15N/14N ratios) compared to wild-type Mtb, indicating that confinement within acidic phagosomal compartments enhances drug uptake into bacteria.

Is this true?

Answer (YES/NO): YES